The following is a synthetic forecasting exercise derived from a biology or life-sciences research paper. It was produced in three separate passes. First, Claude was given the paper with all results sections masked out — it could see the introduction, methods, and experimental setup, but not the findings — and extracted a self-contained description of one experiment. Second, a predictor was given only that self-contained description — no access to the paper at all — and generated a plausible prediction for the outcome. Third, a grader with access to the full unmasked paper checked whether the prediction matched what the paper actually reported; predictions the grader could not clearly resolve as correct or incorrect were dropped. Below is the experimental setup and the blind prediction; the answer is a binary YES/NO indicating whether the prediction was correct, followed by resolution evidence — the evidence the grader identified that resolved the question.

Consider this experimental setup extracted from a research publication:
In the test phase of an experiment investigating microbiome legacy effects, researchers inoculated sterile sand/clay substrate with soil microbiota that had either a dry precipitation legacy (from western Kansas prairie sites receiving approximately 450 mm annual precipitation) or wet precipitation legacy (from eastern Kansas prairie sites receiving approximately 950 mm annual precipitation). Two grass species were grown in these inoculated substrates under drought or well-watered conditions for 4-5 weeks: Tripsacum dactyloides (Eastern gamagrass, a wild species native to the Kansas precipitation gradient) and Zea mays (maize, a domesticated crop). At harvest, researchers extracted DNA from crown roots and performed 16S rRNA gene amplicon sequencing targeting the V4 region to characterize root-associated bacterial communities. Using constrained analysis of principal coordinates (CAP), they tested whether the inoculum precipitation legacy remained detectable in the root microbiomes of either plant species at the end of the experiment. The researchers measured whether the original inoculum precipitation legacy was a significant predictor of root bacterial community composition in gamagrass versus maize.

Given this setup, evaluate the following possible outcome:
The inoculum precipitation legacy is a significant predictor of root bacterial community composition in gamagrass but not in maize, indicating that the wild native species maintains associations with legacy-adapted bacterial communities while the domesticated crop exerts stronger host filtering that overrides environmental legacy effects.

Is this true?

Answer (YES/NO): NO